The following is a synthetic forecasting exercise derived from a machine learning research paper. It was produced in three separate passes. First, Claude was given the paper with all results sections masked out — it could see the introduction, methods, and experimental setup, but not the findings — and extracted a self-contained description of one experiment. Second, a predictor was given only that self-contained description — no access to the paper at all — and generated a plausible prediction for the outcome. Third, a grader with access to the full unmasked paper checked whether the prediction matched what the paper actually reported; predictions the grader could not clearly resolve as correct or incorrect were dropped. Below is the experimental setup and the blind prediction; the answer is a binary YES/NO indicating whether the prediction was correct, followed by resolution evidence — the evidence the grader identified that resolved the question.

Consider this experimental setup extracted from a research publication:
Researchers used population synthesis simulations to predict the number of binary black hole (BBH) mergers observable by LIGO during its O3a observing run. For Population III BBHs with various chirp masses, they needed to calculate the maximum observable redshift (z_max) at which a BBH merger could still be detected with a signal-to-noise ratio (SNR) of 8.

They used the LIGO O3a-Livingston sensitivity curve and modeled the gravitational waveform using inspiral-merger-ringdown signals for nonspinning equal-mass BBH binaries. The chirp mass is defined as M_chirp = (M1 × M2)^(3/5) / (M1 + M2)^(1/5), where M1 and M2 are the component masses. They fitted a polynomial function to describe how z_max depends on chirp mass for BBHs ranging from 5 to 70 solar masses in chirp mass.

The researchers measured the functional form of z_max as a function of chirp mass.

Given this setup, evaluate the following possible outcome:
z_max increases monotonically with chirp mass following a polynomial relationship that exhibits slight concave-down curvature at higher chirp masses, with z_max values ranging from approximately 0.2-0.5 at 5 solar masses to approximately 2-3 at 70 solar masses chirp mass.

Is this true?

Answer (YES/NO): NO